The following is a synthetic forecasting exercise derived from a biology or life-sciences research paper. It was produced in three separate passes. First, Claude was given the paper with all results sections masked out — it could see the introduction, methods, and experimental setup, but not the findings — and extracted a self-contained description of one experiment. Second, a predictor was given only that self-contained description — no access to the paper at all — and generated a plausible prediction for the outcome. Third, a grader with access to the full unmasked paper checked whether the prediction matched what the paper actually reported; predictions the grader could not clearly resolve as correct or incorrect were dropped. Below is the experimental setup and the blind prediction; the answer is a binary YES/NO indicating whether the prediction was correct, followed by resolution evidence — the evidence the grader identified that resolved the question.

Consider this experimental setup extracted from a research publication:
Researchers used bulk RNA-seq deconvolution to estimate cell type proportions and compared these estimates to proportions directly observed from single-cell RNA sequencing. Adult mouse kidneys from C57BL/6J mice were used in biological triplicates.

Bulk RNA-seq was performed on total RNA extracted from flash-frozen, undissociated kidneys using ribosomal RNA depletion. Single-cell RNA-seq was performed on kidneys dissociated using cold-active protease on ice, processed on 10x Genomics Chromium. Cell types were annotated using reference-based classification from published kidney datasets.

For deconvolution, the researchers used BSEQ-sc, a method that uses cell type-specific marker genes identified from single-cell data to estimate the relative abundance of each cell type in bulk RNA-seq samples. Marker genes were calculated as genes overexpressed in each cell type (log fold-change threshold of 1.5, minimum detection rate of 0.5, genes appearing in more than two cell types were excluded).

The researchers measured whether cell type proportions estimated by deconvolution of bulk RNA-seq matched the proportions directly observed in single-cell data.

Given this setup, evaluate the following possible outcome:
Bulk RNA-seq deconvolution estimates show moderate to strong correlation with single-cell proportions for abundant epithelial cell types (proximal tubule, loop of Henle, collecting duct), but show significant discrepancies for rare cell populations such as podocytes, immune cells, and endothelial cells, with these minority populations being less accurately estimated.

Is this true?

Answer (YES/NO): NO